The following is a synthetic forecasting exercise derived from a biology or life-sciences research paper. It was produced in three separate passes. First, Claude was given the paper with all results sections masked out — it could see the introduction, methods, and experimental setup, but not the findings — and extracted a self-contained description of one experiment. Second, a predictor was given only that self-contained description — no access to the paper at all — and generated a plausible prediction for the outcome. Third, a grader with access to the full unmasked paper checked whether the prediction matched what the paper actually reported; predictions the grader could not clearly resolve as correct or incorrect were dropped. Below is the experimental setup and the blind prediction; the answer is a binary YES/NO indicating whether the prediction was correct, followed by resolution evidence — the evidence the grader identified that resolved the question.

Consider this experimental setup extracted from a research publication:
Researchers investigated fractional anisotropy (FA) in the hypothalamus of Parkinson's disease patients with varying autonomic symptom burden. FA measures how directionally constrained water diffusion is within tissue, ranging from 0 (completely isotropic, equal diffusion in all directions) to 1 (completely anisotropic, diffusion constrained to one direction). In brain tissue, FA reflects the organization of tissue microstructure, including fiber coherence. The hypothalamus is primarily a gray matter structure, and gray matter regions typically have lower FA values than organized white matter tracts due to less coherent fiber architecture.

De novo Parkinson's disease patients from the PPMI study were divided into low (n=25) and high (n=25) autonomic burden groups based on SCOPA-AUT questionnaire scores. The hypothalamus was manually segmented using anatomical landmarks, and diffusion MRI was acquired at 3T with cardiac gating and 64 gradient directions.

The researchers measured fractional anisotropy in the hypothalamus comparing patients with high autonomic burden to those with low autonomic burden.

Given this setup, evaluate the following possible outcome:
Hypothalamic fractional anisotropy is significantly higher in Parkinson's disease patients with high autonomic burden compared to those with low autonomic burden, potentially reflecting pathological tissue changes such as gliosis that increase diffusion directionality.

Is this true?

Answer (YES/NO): NO